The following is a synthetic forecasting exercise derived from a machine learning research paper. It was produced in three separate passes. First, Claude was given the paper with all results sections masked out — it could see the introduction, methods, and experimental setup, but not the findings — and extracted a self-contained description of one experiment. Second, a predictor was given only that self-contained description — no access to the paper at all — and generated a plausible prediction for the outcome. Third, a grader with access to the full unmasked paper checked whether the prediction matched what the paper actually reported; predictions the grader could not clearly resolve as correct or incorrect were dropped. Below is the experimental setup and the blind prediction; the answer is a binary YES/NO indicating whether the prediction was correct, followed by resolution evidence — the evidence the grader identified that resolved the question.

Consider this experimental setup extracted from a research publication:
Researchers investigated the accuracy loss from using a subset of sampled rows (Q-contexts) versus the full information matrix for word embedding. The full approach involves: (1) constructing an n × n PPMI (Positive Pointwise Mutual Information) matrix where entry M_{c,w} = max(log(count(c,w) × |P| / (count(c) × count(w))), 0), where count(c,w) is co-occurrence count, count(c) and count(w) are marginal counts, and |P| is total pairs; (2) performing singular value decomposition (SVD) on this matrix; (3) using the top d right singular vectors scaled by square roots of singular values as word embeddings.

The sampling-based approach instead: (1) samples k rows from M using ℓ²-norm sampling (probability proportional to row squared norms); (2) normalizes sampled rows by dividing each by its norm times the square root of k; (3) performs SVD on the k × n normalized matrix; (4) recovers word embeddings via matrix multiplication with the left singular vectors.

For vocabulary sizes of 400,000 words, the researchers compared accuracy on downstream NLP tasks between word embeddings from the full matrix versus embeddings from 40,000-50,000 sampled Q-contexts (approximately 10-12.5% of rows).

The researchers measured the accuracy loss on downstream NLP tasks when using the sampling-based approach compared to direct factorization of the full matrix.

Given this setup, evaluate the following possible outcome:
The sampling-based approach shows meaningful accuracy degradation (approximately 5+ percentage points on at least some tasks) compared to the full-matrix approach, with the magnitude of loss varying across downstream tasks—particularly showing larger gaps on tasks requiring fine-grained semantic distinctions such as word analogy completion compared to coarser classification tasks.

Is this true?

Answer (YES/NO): NO